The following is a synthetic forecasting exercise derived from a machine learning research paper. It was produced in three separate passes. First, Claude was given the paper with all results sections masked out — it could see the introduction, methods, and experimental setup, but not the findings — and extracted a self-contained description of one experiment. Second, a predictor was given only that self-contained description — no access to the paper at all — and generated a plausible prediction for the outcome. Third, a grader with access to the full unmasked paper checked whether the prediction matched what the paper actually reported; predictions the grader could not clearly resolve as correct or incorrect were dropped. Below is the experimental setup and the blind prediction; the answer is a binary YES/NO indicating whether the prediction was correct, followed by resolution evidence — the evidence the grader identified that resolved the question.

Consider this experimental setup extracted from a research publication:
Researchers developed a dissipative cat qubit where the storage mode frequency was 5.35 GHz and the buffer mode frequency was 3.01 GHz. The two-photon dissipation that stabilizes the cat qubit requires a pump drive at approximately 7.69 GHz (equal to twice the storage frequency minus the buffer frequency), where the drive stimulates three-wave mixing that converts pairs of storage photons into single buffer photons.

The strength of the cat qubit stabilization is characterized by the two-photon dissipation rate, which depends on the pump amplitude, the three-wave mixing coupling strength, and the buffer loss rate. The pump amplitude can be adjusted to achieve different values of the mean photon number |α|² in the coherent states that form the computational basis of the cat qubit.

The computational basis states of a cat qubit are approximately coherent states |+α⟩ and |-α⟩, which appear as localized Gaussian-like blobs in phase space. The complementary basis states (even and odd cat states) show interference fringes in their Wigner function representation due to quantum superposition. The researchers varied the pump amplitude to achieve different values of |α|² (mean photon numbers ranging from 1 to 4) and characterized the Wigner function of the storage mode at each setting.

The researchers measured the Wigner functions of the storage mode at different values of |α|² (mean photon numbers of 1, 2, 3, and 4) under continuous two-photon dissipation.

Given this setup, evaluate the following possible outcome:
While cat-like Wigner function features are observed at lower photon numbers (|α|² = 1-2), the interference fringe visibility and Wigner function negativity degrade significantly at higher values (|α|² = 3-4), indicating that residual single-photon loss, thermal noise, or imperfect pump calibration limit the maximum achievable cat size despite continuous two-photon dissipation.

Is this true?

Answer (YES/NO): NO